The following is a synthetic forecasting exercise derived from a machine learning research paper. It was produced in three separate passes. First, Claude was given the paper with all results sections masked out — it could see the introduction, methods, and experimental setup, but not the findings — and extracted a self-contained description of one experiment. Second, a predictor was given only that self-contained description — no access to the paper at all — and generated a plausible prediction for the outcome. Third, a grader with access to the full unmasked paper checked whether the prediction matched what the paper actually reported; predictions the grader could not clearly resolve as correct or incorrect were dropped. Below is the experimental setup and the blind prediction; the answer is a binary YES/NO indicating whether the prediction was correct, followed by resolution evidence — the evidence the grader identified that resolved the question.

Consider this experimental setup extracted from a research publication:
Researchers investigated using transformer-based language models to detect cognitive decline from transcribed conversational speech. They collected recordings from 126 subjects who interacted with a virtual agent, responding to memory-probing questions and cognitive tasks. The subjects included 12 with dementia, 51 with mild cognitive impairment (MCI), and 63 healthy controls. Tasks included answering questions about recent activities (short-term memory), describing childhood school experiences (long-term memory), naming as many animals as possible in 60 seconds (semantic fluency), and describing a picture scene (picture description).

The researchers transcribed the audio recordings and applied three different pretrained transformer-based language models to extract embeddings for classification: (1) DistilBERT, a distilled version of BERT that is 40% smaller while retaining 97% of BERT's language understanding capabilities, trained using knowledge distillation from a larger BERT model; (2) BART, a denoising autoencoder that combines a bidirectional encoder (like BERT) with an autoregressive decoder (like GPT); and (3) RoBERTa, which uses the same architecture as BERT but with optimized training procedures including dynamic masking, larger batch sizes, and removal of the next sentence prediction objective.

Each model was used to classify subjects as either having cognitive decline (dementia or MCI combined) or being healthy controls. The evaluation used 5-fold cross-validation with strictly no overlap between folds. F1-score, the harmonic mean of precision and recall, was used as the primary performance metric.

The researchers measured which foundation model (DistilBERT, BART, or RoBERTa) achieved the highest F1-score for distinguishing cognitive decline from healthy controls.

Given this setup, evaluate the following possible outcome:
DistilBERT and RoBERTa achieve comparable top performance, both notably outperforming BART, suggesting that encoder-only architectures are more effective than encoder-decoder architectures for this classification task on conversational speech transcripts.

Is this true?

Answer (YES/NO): NO